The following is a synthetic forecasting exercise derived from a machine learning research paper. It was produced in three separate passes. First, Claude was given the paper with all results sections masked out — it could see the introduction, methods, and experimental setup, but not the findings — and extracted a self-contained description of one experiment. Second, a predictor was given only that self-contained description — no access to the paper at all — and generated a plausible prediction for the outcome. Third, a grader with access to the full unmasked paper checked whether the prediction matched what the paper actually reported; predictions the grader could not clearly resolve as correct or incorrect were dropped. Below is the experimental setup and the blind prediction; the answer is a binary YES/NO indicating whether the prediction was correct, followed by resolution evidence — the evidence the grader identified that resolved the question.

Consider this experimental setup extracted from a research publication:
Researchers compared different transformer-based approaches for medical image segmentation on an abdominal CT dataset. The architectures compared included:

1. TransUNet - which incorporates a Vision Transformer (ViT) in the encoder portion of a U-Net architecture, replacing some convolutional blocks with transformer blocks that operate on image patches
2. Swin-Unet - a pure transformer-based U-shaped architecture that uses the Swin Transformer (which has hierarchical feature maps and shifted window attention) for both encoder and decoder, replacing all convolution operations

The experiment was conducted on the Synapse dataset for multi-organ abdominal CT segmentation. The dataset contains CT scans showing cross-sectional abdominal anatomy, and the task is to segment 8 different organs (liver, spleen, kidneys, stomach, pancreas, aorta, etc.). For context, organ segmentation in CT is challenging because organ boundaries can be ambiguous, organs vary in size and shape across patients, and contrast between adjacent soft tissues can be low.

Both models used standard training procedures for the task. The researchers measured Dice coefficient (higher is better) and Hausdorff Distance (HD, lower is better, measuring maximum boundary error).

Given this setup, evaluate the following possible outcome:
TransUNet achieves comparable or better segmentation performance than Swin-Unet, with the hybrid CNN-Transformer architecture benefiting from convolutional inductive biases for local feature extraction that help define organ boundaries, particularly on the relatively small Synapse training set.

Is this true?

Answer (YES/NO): NO